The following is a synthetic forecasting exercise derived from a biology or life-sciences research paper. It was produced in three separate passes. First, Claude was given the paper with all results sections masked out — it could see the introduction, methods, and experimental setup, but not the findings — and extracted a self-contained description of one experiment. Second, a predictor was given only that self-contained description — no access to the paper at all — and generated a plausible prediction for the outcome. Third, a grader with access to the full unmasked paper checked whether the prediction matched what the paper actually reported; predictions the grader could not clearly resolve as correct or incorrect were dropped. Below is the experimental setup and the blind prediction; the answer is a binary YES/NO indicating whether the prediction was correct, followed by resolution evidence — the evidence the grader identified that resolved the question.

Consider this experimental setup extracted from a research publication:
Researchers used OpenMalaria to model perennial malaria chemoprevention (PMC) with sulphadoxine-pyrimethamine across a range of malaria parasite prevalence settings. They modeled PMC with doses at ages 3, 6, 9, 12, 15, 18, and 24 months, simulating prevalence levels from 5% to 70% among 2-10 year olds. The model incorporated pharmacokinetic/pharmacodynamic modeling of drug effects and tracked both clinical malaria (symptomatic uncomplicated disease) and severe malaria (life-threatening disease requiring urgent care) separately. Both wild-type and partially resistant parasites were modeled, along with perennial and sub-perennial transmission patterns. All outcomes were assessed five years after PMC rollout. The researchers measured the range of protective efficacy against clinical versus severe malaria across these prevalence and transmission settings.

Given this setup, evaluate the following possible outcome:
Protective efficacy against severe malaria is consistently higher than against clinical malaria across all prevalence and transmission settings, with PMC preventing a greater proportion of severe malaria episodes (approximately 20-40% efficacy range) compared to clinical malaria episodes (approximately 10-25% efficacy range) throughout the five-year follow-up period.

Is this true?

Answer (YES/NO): NO